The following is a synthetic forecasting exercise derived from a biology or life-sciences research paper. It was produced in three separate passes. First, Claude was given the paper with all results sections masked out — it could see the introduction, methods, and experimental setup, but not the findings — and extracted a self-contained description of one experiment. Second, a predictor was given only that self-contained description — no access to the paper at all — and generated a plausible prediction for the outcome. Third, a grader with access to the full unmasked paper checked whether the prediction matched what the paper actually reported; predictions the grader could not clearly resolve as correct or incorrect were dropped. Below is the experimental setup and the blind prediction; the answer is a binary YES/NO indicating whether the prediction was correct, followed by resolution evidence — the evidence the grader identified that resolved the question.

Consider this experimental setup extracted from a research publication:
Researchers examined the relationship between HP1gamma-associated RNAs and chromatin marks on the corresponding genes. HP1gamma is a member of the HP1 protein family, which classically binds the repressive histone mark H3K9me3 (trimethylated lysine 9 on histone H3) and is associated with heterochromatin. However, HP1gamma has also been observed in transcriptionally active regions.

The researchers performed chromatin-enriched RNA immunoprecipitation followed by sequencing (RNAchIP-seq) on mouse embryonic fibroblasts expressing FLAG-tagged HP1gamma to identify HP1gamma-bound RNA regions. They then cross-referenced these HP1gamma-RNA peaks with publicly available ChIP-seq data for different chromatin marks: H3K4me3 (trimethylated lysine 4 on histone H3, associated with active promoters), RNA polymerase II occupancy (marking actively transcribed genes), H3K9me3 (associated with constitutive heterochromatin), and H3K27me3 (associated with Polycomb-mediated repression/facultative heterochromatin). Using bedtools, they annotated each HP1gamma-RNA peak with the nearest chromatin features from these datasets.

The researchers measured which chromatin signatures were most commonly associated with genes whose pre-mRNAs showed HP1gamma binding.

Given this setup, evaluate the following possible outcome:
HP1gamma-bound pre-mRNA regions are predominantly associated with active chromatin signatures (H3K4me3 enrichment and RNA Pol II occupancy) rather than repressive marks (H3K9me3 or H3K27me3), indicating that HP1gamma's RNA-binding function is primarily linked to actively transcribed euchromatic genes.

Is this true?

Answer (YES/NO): YES